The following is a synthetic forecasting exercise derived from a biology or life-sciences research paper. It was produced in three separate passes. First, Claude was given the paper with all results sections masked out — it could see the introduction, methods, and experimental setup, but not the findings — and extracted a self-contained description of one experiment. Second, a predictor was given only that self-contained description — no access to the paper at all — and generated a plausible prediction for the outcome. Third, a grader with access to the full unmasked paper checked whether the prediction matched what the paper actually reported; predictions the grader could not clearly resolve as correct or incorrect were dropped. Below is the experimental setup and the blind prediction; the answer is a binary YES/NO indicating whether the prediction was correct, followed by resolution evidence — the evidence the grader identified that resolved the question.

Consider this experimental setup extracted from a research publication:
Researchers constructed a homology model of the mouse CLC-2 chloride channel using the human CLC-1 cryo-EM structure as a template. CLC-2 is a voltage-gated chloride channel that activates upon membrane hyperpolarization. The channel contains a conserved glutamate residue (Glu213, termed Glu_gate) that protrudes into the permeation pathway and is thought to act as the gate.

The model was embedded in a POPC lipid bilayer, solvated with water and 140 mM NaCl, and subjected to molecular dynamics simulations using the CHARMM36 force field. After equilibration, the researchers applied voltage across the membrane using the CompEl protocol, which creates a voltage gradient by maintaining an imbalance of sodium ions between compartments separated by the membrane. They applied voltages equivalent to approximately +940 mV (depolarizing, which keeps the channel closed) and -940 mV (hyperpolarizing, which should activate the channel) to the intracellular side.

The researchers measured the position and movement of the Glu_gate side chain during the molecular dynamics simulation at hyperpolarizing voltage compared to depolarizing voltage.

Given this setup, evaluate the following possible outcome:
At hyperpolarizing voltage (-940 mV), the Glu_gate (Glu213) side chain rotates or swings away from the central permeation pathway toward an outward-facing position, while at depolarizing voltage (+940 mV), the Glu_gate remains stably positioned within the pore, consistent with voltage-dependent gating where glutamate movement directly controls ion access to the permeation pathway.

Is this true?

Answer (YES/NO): NO